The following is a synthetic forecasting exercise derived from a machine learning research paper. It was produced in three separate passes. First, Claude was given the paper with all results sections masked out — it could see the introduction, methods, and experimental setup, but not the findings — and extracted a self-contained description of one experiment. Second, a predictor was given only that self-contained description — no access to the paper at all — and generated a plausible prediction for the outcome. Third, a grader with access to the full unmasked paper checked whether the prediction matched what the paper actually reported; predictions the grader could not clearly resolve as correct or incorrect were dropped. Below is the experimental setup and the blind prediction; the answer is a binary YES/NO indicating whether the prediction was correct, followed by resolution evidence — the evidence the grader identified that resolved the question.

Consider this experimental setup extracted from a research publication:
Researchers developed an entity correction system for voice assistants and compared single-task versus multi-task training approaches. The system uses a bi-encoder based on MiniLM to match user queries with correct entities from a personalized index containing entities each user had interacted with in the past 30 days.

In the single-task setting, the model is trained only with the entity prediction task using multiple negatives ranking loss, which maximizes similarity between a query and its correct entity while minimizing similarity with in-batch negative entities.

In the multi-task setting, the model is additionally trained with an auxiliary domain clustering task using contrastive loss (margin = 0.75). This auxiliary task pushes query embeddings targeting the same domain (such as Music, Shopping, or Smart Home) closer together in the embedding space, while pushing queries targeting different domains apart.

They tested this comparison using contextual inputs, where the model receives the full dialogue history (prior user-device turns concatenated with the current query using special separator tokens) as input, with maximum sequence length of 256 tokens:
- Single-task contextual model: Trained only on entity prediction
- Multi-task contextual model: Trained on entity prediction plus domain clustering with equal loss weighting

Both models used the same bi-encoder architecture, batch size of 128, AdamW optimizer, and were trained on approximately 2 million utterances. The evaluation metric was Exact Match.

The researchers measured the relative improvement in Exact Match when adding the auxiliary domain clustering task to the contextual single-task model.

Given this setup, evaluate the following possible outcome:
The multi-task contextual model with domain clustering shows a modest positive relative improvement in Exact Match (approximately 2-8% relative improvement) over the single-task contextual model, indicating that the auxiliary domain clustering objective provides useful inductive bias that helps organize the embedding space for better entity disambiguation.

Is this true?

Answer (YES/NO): YES